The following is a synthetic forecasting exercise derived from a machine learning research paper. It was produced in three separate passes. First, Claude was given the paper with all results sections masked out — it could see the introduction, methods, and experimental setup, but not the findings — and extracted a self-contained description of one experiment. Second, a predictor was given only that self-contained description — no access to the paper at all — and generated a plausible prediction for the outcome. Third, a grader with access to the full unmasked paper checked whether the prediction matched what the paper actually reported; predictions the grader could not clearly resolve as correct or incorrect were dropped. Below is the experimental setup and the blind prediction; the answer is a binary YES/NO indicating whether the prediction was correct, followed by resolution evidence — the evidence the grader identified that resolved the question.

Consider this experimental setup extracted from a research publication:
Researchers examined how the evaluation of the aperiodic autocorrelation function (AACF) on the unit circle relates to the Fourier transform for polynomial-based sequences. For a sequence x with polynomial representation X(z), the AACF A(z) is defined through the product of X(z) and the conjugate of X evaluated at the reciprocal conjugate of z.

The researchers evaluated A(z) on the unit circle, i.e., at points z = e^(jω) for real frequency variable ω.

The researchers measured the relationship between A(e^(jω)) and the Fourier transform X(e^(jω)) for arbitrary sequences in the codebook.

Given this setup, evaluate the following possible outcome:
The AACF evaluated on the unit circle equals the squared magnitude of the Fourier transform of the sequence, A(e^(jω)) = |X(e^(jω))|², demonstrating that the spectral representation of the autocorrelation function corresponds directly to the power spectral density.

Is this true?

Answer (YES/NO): YES